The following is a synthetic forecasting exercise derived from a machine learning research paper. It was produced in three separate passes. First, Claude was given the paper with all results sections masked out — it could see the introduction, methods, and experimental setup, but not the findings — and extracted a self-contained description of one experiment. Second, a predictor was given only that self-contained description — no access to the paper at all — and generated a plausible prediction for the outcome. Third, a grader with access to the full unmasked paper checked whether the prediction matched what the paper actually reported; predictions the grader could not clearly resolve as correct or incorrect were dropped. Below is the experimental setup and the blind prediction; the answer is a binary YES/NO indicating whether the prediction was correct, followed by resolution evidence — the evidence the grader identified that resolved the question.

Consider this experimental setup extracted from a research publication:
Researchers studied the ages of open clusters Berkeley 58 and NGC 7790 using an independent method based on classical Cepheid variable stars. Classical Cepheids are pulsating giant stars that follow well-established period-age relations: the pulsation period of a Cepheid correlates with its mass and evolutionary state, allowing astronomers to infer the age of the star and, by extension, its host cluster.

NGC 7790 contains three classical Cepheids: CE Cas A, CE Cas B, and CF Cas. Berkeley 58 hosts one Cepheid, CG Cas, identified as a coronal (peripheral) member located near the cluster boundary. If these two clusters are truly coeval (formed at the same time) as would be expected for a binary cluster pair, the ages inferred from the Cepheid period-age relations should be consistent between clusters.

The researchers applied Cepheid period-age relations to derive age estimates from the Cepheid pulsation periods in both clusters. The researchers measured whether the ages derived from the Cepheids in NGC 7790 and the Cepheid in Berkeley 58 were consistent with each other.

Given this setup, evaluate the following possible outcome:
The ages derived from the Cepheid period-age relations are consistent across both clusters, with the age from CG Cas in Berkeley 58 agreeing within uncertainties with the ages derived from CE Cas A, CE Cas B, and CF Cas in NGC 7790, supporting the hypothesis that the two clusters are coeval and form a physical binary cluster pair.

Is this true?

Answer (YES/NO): YES